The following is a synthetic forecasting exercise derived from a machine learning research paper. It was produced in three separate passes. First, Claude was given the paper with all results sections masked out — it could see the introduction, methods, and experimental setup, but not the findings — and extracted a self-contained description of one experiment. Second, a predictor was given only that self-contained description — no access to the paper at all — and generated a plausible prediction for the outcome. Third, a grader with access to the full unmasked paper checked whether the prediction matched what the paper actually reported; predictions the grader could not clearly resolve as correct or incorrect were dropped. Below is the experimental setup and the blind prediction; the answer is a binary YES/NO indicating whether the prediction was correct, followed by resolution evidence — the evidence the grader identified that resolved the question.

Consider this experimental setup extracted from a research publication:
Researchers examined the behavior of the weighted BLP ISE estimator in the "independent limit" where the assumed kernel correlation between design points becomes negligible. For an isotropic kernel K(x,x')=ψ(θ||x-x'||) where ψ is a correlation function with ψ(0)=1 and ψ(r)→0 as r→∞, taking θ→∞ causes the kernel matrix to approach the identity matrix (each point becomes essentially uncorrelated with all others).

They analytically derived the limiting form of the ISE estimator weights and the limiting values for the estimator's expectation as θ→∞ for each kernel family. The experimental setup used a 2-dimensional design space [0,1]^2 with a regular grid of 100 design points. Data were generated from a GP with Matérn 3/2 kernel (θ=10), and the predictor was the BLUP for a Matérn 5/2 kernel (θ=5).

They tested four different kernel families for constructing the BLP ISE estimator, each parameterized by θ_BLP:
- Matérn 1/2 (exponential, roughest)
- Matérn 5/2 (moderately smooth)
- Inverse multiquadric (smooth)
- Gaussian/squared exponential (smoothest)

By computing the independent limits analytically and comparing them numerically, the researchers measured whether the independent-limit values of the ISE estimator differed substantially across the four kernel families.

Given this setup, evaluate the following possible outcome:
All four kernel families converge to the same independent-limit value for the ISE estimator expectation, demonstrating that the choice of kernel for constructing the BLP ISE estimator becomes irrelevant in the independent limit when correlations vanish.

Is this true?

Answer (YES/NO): YES